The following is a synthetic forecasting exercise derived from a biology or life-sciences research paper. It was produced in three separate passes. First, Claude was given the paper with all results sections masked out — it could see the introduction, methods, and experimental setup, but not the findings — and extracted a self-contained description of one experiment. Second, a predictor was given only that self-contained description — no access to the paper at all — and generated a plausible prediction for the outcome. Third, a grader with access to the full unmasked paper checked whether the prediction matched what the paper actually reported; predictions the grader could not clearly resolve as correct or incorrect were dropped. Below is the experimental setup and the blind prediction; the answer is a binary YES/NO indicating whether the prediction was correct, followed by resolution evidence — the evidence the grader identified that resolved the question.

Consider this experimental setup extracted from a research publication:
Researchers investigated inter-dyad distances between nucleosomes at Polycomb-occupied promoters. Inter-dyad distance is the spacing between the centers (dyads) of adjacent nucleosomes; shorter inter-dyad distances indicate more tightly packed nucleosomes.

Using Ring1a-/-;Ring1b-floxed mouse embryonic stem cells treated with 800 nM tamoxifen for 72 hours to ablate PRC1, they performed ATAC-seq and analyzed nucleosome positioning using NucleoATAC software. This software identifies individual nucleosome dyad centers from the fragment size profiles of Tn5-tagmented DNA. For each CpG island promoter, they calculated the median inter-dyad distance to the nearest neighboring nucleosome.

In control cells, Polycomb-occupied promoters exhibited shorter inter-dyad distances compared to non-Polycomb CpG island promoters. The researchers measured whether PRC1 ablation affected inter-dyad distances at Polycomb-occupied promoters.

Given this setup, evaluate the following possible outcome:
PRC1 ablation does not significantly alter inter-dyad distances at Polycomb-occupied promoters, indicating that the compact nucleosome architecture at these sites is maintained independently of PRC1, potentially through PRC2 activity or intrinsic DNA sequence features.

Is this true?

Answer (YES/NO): NO